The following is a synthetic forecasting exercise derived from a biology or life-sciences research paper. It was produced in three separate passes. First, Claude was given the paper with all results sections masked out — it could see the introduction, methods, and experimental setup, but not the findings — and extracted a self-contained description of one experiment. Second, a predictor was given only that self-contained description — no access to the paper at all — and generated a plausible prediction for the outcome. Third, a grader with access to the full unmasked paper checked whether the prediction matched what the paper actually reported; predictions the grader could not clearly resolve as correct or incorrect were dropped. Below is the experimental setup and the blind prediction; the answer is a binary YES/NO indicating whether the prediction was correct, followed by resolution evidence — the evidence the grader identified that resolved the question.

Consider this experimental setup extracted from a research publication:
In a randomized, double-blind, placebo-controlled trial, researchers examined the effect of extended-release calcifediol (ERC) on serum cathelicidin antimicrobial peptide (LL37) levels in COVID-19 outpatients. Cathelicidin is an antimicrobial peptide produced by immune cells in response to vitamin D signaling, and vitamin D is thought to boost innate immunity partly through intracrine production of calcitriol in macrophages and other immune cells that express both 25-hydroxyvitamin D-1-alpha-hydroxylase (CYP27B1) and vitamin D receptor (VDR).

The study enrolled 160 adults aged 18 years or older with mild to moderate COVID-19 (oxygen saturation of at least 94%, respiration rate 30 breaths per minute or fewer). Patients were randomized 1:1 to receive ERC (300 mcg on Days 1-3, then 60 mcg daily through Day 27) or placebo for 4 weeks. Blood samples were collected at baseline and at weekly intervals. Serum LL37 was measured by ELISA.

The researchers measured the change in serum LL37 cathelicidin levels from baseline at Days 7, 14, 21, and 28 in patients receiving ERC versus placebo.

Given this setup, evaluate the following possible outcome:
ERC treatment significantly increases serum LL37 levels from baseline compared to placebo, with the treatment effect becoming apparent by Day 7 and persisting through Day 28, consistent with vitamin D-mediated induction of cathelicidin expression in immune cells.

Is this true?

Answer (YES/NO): NO